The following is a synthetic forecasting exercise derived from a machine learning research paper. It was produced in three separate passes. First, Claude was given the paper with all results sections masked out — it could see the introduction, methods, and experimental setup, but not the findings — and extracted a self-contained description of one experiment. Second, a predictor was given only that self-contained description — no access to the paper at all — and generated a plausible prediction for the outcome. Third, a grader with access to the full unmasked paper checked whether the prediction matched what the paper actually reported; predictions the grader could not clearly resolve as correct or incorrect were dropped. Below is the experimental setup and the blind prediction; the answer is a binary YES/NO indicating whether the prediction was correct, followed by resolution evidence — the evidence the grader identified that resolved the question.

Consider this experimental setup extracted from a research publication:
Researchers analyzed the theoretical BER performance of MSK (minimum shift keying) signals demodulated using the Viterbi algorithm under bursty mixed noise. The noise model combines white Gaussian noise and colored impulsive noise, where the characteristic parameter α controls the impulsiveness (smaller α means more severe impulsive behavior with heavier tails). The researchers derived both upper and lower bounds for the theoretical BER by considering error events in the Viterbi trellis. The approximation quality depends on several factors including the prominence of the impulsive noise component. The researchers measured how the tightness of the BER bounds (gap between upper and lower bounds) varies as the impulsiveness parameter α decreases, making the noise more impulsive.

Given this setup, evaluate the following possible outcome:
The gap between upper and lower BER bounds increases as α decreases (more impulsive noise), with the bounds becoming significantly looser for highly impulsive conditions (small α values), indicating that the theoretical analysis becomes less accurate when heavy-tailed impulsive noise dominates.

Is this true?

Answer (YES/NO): NO